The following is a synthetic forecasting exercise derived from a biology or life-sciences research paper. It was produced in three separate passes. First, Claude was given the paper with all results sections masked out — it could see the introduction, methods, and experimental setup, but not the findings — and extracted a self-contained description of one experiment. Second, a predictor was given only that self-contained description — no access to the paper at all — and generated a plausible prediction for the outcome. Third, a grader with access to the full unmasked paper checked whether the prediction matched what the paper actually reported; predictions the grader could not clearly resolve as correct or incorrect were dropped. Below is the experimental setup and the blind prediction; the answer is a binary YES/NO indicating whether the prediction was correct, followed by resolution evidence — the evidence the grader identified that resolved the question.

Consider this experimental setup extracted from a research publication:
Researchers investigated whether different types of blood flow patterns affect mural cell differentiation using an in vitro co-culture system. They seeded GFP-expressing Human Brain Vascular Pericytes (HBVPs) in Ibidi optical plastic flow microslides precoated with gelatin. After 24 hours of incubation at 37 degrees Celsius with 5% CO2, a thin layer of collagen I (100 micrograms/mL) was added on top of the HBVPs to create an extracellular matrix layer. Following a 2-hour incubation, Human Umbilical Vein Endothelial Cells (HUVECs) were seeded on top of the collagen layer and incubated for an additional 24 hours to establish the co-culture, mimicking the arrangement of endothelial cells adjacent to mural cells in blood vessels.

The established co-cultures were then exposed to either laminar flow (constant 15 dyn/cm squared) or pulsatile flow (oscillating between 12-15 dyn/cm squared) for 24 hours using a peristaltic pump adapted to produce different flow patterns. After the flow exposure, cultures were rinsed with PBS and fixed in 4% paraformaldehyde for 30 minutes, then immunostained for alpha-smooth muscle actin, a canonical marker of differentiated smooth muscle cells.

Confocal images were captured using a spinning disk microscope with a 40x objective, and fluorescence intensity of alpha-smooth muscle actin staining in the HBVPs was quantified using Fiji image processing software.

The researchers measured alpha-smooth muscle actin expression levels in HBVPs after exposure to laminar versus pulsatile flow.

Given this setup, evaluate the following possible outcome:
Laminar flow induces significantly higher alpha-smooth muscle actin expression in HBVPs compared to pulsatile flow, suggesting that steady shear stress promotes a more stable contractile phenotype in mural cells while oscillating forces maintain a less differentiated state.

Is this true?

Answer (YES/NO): NO